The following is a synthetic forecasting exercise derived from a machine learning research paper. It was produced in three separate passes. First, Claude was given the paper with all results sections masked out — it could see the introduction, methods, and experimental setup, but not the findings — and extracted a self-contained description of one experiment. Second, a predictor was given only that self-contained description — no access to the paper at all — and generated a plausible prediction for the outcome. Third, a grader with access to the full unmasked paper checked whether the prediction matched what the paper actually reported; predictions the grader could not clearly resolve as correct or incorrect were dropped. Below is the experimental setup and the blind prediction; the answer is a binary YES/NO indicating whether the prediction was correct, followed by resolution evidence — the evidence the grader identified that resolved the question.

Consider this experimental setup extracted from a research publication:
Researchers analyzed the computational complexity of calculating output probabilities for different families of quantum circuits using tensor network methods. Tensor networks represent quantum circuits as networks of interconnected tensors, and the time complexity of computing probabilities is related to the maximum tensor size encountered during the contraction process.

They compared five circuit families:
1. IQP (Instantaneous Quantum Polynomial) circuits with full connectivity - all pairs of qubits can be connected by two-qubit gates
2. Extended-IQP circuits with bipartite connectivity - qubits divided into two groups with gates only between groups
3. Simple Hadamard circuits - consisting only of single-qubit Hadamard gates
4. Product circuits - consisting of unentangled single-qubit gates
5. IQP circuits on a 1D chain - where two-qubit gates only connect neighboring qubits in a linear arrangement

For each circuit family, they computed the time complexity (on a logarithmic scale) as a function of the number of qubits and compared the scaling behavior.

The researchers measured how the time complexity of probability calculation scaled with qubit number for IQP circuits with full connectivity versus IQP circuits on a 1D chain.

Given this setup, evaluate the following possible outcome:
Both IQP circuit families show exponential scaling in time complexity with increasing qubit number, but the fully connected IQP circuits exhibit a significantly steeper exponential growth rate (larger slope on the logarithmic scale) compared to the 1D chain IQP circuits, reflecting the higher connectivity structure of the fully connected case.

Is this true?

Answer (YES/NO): NO